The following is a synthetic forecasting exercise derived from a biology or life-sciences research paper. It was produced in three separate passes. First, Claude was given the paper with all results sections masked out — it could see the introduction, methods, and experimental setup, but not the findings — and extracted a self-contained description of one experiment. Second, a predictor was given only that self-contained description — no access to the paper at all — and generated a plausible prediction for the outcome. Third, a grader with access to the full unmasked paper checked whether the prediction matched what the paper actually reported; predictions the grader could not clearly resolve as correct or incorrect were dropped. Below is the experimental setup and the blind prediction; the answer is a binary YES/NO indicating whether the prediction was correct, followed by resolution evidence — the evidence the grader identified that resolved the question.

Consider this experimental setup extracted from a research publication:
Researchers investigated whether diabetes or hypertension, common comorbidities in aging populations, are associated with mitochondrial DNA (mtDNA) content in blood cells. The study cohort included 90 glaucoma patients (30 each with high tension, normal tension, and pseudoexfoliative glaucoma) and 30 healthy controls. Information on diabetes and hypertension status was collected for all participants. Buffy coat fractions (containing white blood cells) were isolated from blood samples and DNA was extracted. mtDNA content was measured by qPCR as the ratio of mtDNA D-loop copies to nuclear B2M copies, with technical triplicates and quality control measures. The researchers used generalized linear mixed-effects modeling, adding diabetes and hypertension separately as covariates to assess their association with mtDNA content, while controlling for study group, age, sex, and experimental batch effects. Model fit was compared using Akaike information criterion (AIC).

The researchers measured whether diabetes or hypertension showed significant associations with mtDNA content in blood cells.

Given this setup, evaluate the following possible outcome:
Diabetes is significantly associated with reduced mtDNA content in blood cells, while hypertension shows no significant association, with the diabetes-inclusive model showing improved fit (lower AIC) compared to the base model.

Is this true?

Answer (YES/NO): NO